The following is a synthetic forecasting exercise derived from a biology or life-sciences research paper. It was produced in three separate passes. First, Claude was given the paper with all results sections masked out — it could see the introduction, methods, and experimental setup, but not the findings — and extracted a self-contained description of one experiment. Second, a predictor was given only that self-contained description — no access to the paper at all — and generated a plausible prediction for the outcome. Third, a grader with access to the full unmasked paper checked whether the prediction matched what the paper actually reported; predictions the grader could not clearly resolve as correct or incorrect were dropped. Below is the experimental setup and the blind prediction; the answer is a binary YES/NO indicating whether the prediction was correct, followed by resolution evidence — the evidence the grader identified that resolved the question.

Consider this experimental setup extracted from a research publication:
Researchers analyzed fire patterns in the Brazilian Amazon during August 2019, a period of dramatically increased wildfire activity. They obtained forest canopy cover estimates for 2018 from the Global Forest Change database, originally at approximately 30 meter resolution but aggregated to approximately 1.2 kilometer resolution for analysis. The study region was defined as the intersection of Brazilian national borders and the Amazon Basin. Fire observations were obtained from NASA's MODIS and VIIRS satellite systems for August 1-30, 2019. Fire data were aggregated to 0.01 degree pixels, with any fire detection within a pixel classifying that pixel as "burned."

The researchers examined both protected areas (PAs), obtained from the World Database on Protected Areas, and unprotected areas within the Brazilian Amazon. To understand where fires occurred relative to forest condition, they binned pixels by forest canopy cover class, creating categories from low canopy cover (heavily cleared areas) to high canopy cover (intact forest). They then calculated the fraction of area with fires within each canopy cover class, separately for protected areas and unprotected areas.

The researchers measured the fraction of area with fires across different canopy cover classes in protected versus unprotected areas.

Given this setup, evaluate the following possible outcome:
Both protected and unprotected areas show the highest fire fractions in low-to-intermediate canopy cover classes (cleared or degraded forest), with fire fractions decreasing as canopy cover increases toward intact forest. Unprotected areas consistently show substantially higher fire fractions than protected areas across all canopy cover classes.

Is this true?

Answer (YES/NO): NO